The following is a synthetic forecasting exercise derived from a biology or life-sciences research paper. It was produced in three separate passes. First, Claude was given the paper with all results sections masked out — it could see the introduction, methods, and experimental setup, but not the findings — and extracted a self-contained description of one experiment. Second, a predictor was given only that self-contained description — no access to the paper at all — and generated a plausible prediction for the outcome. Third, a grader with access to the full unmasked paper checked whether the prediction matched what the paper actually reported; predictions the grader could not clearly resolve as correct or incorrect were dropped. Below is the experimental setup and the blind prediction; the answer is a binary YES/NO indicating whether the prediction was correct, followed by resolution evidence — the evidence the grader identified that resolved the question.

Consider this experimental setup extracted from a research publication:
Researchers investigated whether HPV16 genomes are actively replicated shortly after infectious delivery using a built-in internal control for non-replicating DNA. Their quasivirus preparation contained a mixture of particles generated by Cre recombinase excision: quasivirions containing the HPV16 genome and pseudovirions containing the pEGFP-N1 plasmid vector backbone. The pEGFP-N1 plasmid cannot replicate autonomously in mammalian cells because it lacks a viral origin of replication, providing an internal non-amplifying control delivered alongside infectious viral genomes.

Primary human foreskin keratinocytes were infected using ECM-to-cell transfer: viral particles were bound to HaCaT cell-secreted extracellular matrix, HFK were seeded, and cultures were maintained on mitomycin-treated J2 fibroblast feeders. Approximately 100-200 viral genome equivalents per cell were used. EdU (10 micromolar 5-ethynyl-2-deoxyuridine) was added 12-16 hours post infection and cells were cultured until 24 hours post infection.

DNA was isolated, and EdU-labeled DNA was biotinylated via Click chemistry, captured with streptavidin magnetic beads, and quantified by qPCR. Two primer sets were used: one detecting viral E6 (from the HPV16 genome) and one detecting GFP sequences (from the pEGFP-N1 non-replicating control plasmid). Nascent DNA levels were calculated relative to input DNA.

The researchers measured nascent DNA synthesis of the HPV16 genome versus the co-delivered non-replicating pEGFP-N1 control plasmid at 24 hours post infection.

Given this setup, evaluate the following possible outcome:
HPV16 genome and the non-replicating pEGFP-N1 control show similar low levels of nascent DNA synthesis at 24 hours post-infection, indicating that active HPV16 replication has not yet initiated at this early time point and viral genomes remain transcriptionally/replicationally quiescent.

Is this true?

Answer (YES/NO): NO